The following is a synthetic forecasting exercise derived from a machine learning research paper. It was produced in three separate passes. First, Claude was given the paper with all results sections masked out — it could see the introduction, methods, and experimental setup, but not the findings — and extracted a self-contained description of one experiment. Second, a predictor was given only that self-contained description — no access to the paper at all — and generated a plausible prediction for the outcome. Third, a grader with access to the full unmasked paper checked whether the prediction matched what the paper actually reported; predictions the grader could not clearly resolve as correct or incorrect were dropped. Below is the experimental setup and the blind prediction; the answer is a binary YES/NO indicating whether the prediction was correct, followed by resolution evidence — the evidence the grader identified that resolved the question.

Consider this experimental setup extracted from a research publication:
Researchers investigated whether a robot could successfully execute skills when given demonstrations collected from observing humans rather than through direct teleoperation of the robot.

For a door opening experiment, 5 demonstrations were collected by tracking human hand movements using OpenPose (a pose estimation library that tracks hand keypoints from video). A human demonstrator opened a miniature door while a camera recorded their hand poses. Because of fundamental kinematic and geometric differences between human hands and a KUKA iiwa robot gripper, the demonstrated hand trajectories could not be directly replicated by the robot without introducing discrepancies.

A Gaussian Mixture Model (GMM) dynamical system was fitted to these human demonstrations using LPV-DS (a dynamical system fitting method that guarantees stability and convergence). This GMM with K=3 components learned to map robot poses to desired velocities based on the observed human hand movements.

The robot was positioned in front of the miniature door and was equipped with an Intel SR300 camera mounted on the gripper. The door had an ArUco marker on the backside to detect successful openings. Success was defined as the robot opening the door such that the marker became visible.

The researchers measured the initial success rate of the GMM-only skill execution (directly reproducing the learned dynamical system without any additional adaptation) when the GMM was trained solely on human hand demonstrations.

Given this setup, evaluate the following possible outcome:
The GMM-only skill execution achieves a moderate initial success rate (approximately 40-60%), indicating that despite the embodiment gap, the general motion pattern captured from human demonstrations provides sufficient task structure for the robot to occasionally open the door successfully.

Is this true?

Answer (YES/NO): NO